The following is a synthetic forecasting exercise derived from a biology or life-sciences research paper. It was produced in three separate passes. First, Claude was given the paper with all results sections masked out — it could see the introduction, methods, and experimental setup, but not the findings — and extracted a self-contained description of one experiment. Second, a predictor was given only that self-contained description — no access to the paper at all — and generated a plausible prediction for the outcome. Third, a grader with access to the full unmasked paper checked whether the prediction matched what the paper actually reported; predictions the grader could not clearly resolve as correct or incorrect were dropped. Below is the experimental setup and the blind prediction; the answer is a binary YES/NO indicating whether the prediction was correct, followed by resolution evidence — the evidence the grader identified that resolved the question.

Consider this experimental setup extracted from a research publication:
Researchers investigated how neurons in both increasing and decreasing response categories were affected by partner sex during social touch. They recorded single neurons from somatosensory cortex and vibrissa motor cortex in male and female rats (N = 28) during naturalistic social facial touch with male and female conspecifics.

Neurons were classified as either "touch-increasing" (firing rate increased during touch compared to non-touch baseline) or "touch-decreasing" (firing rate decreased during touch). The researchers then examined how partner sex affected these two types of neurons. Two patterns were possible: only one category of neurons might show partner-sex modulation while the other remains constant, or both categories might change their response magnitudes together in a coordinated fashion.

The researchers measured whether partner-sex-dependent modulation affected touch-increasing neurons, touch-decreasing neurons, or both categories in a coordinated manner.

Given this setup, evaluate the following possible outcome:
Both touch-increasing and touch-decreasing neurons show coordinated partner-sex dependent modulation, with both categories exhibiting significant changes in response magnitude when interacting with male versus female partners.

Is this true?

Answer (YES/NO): YES